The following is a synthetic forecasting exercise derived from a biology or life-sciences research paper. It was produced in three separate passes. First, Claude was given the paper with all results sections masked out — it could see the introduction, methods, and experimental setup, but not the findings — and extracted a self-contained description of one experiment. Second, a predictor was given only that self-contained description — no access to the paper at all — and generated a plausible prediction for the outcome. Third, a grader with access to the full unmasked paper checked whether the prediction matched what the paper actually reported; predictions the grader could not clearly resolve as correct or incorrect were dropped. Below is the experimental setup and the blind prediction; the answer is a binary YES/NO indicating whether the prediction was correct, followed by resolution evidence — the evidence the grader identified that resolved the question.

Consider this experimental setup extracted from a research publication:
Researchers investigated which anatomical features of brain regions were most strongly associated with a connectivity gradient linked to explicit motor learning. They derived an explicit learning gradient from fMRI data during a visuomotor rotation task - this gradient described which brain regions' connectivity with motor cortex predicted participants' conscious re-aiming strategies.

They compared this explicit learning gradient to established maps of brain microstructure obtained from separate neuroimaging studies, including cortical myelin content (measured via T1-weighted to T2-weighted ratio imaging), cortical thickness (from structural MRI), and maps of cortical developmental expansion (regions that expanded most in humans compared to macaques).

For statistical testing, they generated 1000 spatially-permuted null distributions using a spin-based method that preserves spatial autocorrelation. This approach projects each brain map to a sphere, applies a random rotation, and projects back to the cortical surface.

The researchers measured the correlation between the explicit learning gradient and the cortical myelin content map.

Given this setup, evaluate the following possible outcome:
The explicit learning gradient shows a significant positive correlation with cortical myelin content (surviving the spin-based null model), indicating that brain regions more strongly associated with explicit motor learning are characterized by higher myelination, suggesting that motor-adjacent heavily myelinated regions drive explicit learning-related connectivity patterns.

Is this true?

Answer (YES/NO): NO